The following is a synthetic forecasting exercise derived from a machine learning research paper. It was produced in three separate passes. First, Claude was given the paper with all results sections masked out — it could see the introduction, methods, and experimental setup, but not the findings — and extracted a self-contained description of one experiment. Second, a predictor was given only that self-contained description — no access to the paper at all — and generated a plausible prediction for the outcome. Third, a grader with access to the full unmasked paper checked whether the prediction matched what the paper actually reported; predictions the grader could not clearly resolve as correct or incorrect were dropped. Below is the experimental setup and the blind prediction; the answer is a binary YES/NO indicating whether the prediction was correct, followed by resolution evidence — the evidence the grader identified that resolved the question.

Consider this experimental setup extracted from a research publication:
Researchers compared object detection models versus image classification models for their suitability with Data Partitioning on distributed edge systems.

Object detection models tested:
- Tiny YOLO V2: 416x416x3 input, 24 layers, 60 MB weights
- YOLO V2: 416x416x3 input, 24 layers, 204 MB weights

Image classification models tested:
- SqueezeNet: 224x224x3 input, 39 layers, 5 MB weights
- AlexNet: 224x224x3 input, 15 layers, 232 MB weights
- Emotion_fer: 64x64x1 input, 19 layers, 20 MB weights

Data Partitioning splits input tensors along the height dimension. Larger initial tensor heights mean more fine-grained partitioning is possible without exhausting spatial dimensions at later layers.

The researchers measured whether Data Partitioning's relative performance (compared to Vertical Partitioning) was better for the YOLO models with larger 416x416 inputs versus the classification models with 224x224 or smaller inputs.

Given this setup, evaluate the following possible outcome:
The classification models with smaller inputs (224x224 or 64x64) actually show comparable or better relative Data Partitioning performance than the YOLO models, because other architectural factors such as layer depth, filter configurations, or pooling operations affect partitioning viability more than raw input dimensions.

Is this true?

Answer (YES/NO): NO